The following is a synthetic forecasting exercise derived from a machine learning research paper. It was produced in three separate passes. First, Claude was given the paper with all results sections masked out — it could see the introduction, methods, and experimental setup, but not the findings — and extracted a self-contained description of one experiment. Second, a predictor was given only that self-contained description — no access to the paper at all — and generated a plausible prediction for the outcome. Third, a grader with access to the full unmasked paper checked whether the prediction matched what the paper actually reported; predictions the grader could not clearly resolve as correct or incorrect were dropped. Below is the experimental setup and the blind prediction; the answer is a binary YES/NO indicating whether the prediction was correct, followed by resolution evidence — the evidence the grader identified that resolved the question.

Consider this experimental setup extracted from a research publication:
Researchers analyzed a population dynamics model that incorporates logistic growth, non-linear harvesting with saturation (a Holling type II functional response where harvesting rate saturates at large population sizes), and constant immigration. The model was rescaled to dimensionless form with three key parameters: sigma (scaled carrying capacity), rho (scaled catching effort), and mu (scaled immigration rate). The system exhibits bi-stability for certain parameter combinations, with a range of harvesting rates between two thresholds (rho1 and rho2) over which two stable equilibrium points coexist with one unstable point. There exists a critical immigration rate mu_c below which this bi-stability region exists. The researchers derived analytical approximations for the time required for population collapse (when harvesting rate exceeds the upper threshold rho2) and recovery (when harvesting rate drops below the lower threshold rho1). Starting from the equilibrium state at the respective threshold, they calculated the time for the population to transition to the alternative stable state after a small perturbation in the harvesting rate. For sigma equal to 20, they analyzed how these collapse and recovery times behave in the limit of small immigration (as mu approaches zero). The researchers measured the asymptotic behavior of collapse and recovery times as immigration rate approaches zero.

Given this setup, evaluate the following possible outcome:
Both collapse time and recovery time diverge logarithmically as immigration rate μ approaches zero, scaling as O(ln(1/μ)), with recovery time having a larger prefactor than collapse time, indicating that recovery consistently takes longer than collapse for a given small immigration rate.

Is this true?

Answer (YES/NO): NO